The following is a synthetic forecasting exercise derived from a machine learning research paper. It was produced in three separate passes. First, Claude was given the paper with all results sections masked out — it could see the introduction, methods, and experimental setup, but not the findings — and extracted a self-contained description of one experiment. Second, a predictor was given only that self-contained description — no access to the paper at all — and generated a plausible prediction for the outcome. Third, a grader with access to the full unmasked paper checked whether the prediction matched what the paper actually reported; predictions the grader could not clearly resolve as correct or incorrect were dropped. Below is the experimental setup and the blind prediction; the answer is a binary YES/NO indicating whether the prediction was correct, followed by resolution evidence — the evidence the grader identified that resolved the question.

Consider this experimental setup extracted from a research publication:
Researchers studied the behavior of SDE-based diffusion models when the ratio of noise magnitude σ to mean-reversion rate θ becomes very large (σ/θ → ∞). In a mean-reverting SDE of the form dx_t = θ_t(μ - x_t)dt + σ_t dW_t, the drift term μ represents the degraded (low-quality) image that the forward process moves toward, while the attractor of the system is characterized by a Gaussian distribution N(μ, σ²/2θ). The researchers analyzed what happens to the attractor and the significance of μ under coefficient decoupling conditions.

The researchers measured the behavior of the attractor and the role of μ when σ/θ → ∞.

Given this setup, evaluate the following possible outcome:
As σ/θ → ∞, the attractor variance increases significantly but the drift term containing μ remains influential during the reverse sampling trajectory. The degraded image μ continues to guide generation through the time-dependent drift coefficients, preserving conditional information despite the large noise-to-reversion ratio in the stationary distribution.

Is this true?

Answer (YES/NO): NO